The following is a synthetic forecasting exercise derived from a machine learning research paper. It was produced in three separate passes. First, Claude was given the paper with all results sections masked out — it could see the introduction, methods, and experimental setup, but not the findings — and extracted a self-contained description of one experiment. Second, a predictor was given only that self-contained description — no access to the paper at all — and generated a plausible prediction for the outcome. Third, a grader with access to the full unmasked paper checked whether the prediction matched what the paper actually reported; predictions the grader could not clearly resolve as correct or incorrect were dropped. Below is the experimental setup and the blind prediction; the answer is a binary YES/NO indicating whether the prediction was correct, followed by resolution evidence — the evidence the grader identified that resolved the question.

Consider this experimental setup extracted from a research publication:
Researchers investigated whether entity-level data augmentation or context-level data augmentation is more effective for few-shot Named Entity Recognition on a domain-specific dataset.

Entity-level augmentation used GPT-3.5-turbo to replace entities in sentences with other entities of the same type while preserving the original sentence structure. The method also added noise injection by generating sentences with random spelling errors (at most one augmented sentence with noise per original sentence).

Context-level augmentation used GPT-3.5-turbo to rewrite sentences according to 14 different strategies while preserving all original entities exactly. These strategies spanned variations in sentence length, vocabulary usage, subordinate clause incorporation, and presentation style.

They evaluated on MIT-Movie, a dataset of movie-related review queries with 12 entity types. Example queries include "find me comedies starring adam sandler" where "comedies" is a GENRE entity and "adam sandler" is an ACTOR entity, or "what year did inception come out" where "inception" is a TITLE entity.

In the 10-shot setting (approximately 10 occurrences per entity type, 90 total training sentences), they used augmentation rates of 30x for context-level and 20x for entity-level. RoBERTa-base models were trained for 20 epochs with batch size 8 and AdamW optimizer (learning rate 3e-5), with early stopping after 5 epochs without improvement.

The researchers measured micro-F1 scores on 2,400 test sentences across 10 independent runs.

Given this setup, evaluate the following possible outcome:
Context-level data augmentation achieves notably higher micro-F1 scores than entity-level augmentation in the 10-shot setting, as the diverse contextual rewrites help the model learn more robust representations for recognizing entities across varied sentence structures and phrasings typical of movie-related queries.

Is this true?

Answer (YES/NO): NO